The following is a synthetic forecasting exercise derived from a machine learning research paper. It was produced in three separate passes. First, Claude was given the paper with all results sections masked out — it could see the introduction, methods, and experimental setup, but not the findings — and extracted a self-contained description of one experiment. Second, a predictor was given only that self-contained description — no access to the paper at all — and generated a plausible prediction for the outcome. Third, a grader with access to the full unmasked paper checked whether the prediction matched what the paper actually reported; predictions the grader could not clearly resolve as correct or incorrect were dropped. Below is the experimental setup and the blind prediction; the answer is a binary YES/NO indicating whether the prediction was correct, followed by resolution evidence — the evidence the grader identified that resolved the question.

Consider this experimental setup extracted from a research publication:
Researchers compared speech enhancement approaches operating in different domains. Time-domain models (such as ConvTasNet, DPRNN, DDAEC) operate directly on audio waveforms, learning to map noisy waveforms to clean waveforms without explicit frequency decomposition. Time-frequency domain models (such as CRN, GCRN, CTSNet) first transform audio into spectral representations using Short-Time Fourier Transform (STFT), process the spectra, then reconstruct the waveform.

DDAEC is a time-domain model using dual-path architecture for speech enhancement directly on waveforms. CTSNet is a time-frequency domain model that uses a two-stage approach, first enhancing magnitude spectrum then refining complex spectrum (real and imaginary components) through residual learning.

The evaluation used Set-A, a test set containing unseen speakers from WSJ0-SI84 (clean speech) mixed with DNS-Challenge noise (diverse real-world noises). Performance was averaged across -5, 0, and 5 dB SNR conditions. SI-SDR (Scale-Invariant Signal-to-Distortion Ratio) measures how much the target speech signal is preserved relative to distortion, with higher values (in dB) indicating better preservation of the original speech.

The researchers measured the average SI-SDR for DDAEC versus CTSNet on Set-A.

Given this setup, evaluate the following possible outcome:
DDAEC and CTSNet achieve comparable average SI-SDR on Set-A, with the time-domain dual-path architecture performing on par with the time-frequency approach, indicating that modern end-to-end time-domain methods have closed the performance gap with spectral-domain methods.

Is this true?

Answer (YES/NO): NO